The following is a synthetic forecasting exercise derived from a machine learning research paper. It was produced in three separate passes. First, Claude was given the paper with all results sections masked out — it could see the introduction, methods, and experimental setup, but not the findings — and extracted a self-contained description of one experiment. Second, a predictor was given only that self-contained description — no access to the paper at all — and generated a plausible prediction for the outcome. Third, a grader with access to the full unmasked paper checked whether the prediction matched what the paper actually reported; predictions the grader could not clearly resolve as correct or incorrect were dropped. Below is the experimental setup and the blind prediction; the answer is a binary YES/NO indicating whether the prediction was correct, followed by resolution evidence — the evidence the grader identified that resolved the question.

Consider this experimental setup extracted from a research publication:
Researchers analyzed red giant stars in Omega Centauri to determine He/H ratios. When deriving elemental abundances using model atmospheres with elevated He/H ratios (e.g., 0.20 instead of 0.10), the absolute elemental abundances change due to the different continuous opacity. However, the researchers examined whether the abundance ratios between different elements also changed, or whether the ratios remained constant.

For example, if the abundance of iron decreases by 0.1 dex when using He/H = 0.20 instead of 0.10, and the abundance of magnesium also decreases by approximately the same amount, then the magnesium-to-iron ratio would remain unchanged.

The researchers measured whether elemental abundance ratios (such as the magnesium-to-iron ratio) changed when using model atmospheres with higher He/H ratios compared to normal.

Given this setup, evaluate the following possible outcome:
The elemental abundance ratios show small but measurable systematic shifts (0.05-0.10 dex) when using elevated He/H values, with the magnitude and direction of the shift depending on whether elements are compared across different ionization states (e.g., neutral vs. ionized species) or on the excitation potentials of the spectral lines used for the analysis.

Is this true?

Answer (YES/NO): NO